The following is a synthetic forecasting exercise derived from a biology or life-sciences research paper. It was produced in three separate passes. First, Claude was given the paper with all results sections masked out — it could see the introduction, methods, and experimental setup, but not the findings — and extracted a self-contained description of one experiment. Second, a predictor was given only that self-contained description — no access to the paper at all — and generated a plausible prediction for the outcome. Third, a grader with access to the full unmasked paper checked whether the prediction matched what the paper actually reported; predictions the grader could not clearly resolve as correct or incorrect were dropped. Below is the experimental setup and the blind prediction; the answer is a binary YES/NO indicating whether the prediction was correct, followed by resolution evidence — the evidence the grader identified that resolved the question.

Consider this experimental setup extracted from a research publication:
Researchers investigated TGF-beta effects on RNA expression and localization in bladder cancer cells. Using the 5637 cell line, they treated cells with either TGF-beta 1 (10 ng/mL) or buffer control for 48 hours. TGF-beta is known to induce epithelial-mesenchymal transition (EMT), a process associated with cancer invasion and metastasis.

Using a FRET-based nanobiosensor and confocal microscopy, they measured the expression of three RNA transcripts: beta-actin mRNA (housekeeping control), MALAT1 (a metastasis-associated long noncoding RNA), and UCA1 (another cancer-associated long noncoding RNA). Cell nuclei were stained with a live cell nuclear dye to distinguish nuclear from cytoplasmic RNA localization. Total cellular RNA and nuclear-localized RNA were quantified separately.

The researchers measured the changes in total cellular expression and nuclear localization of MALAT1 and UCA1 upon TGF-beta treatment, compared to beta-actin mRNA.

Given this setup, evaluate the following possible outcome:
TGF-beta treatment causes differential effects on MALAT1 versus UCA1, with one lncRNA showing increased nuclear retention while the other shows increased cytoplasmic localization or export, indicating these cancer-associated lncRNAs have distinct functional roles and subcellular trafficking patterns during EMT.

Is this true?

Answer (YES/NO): YES